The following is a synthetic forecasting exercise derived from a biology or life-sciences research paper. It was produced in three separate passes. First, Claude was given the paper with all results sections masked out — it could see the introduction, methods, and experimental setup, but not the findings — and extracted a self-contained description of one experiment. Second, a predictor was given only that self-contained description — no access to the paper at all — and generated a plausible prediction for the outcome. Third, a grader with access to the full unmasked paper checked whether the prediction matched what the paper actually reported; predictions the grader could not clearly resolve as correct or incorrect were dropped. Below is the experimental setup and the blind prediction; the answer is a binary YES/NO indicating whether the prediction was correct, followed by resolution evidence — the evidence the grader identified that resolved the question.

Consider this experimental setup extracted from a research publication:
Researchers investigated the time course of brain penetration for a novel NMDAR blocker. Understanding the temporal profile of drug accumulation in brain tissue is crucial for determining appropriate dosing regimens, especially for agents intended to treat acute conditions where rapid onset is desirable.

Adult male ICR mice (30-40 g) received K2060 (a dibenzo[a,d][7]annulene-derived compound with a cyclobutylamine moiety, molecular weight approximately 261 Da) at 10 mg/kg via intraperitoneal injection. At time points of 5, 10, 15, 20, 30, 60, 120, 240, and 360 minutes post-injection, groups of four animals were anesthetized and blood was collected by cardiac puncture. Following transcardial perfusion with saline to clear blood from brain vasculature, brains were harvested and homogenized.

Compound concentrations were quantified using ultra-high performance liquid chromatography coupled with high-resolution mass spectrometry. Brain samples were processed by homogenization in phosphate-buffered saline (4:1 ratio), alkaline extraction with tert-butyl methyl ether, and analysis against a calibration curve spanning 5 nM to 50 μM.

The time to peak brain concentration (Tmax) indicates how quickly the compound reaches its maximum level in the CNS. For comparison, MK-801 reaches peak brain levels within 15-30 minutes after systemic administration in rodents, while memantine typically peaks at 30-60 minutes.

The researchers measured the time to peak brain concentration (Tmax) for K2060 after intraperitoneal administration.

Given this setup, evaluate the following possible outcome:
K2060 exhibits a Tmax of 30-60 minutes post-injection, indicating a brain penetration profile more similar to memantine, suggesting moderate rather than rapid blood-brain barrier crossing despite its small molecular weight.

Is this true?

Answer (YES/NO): NO